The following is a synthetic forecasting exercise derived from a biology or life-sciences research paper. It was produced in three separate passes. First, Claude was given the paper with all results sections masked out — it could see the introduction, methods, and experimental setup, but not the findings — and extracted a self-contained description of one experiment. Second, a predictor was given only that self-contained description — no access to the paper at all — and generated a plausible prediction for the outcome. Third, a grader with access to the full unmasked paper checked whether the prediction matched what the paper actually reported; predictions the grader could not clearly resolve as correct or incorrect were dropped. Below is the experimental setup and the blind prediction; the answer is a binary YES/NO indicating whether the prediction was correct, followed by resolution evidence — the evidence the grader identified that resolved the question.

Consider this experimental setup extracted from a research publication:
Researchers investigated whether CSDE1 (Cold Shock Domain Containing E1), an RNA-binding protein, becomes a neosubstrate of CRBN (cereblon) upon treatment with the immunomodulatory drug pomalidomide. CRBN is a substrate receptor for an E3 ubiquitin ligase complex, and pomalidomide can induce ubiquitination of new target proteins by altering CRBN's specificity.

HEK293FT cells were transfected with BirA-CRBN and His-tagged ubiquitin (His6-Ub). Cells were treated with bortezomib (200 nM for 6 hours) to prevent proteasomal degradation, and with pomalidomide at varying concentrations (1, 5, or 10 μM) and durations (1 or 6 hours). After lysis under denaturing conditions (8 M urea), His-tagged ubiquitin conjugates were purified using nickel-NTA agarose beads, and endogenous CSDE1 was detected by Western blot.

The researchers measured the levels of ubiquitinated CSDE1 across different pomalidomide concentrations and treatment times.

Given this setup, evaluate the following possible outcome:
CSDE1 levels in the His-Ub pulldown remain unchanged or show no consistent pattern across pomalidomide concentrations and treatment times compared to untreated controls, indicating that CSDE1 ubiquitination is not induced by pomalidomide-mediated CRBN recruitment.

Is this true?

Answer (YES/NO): NO